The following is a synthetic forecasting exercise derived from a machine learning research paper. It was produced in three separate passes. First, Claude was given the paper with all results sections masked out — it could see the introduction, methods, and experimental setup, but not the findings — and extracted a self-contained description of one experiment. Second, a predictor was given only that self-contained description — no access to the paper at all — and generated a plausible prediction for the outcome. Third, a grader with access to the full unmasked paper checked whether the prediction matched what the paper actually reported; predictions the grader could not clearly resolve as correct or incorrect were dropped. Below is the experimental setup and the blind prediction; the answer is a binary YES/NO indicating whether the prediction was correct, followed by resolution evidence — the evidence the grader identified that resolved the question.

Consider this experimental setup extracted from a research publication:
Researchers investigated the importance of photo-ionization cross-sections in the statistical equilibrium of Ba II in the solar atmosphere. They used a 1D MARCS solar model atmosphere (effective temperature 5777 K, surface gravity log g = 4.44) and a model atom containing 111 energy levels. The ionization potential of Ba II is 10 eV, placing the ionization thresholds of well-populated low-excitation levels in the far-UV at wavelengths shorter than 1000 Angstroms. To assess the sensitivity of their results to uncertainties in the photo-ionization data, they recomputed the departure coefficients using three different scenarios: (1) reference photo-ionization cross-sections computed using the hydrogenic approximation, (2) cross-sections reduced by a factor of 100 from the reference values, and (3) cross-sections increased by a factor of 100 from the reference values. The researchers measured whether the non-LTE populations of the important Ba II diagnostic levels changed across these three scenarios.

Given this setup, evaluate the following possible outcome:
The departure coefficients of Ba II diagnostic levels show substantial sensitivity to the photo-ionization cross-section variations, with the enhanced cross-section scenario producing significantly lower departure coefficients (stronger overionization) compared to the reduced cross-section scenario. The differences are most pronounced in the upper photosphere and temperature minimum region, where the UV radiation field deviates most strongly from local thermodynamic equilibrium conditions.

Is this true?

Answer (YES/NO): NO